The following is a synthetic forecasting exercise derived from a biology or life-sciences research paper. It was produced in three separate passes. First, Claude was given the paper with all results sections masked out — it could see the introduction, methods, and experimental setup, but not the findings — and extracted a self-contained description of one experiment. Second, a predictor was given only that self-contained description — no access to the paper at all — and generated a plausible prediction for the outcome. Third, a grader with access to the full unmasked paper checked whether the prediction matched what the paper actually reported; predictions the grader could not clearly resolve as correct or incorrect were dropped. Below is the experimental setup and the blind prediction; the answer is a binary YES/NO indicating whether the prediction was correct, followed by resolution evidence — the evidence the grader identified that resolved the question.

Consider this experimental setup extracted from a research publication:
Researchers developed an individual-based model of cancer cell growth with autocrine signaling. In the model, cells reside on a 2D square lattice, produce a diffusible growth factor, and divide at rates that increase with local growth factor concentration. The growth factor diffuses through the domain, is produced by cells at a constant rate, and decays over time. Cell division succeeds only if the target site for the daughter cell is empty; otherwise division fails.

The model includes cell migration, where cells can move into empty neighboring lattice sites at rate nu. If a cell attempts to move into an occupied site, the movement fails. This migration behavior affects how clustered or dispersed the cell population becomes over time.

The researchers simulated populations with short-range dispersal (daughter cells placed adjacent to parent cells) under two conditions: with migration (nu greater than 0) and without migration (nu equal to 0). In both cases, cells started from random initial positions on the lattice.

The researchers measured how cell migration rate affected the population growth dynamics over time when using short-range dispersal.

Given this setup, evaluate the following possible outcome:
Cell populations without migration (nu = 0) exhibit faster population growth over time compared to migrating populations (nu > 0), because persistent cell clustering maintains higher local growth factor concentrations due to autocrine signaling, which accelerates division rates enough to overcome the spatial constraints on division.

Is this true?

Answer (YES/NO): NO